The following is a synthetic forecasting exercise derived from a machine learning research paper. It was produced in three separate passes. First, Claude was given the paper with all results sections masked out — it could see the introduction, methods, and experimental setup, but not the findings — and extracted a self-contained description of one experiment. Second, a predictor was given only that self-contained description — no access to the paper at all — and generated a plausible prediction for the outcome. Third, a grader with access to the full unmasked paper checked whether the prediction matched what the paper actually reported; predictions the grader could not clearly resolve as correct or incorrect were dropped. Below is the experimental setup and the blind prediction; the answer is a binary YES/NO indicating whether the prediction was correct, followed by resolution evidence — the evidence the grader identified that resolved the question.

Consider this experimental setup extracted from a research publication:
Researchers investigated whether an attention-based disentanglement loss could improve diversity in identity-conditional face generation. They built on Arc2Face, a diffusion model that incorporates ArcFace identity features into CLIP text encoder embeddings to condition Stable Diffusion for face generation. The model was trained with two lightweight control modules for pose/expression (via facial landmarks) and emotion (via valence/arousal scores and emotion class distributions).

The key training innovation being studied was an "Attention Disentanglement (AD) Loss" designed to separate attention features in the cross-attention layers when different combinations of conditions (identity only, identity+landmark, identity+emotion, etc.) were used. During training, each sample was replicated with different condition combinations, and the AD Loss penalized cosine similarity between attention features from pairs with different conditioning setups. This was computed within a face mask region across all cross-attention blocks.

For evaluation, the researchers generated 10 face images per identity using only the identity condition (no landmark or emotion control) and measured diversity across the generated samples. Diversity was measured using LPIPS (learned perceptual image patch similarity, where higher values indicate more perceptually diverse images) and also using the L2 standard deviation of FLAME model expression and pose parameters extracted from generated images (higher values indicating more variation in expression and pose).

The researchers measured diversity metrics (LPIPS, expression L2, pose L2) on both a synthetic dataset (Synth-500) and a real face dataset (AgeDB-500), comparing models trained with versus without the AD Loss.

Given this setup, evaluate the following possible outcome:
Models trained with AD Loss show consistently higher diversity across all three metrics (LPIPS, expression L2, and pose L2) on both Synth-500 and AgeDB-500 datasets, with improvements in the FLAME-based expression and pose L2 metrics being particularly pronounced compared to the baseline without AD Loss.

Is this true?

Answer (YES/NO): NO